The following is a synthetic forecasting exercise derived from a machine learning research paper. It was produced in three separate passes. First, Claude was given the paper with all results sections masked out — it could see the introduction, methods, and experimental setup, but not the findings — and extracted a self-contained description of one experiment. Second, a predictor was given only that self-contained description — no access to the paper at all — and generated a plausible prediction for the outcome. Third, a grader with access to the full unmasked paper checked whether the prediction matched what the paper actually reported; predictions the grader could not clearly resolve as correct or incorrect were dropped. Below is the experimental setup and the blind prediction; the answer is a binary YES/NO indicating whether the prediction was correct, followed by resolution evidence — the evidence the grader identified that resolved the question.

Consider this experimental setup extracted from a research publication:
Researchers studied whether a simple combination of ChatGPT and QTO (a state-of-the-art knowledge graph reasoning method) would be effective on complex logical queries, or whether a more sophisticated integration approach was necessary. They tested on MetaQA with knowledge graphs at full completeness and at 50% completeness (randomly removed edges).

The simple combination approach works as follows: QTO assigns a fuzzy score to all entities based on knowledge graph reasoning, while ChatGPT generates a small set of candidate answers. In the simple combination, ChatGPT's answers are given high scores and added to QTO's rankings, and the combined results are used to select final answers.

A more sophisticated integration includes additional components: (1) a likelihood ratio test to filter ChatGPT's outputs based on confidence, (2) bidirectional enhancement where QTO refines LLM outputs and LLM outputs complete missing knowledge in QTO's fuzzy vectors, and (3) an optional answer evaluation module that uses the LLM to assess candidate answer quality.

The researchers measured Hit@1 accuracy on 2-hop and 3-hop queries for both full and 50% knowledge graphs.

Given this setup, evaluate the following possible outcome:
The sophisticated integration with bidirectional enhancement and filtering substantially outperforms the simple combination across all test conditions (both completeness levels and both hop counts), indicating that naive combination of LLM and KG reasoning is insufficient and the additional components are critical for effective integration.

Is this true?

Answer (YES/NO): NO